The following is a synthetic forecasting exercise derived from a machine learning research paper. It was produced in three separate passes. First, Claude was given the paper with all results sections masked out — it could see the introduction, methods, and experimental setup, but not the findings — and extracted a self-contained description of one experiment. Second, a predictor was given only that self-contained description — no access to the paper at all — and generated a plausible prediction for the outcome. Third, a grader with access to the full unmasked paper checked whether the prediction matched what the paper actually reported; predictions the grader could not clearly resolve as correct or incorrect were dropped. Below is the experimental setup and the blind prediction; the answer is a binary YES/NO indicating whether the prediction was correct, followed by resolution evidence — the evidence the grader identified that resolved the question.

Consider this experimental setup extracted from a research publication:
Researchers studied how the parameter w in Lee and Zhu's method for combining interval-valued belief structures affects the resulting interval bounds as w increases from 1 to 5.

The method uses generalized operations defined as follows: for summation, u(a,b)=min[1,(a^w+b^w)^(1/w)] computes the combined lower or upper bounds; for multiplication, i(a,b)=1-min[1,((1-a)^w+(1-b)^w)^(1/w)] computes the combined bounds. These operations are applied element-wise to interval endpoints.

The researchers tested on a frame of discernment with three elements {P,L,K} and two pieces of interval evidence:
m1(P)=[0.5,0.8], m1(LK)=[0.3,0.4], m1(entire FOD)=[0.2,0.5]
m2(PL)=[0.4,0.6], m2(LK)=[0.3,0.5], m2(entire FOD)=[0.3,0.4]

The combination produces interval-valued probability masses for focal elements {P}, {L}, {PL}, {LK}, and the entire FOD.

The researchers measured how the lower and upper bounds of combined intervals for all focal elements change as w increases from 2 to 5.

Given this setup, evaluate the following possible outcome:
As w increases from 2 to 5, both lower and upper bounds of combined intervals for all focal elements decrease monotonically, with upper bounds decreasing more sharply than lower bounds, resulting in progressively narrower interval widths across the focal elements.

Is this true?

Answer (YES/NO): NO